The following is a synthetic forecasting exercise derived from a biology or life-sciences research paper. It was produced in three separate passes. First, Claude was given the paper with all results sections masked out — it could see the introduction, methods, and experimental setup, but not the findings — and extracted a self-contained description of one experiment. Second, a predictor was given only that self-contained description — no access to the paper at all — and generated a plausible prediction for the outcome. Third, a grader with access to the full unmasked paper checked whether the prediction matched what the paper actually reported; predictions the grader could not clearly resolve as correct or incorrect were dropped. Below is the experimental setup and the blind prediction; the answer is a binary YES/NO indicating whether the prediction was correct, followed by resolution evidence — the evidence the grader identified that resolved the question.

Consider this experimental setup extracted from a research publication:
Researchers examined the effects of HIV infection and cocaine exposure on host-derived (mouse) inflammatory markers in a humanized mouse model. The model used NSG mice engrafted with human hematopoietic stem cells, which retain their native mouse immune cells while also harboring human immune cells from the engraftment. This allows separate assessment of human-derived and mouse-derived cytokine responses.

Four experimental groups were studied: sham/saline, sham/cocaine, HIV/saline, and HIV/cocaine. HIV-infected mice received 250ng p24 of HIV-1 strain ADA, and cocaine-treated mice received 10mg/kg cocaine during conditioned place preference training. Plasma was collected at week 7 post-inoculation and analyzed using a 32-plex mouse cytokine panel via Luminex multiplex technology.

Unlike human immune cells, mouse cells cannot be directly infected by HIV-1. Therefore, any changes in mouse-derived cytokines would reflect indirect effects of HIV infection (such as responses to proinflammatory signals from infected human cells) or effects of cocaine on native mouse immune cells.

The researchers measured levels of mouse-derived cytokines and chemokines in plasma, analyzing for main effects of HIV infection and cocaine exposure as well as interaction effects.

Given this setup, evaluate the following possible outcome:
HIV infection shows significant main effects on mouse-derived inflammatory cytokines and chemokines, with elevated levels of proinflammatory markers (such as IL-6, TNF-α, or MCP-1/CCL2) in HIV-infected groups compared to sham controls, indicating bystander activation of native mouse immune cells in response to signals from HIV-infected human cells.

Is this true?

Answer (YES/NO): NO